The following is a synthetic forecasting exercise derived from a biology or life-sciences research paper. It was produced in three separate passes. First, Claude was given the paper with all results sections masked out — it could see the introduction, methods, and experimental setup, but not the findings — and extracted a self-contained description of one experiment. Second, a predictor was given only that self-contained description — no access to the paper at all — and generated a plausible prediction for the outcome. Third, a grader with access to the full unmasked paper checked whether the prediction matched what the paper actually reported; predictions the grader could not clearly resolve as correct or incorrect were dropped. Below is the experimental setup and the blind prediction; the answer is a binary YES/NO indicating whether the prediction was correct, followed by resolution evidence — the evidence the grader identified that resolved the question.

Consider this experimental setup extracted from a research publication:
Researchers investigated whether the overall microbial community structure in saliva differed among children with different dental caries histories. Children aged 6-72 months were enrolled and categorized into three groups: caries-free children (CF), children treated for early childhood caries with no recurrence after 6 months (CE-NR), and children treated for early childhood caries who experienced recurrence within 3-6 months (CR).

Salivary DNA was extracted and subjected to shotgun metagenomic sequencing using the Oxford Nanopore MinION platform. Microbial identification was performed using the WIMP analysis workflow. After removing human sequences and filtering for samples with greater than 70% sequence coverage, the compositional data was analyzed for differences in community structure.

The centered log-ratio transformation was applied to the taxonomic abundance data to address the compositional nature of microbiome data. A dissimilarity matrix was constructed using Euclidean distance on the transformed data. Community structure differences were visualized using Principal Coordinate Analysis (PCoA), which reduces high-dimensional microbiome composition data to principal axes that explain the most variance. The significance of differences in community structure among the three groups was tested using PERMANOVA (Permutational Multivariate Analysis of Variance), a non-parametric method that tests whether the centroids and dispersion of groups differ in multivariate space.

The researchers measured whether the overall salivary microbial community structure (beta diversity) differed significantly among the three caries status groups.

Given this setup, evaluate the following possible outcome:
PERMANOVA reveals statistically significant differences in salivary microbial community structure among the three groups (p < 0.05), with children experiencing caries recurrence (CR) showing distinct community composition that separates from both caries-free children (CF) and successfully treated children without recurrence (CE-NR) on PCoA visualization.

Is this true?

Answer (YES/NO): NO